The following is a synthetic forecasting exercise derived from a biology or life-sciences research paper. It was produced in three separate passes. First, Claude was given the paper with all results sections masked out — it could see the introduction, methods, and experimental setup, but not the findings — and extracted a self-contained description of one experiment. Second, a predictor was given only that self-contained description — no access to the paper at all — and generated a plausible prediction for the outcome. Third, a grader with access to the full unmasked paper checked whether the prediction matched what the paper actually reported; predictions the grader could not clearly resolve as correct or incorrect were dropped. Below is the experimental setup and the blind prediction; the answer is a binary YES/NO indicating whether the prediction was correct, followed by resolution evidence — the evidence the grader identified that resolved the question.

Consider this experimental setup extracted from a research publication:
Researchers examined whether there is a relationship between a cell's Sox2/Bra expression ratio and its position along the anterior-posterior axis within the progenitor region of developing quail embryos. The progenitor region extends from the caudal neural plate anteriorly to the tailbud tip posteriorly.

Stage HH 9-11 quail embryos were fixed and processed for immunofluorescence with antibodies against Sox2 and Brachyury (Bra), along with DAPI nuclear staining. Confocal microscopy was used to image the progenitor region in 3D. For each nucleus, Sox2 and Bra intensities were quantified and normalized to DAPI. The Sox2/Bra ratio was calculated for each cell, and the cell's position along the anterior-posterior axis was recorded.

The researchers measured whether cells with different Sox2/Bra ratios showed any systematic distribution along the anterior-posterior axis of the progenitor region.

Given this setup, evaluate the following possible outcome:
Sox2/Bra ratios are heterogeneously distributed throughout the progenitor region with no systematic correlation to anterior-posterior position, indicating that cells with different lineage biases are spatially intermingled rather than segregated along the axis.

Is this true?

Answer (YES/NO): NO